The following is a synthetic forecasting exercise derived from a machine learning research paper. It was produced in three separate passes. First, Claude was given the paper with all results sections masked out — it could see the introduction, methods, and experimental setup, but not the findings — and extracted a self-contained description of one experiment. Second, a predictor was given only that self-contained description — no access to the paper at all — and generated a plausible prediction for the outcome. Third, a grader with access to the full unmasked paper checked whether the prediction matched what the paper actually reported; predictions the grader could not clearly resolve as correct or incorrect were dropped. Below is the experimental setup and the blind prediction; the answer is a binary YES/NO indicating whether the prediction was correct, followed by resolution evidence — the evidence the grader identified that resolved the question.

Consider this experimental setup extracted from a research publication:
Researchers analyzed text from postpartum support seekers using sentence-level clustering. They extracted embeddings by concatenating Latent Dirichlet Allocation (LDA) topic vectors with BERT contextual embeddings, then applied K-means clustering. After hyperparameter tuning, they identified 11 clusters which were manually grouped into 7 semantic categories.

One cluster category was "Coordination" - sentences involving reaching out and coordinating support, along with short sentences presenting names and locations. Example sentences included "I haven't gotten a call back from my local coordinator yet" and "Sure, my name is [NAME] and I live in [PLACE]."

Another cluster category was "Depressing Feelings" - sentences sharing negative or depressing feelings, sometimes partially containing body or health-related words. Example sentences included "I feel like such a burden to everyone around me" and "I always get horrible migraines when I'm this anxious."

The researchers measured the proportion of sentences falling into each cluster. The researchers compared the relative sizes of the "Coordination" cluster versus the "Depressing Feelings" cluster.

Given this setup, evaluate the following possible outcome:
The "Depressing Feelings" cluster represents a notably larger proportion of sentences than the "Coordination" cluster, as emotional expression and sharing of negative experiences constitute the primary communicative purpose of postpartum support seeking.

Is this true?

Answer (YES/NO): NO